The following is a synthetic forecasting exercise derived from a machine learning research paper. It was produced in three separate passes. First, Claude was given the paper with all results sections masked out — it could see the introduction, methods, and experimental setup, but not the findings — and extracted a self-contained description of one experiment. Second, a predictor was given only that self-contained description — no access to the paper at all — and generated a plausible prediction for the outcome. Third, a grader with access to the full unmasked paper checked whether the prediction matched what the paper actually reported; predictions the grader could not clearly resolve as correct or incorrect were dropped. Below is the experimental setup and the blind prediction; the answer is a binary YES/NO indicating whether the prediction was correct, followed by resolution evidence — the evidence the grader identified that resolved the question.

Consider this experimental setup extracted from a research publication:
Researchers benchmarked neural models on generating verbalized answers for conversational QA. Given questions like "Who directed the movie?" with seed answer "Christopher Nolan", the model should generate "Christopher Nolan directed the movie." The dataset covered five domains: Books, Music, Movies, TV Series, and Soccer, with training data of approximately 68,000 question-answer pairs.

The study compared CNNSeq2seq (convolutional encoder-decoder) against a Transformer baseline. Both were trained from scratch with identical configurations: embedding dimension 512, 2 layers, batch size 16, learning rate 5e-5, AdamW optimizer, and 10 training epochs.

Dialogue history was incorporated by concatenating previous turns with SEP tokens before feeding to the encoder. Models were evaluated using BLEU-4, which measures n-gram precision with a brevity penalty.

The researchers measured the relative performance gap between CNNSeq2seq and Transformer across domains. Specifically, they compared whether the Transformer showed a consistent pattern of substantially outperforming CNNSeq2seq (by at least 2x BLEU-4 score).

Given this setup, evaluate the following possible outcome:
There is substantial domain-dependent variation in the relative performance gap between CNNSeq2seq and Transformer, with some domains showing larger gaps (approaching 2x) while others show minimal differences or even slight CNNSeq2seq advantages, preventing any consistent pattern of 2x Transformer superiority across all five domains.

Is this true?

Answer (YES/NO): NO